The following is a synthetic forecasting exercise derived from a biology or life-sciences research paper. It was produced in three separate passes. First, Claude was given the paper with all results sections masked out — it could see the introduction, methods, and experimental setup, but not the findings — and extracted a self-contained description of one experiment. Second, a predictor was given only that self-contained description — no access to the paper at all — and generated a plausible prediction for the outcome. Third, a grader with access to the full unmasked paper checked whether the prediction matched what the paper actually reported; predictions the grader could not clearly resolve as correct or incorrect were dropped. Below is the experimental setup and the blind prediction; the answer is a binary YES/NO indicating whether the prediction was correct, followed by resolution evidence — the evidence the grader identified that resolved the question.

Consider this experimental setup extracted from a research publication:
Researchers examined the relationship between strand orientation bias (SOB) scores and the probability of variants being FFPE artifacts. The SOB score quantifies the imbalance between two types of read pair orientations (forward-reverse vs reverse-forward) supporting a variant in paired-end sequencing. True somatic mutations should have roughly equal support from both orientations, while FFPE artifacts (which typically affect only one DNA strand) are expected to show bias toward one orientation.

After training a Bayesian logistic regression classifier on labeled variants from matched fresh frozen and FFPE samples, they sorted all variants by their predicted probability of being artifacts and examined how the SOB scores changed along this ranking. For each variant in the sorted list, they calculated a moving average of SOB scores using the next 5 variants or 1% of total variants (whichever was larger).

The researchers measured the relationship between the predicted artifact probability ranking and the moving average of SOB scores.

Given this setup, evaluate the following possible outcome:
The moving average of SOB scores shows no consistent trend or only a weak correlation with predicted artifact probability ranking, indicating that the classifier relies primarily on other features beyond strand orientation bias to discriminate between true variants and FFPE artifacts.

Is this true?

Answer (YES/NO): NO